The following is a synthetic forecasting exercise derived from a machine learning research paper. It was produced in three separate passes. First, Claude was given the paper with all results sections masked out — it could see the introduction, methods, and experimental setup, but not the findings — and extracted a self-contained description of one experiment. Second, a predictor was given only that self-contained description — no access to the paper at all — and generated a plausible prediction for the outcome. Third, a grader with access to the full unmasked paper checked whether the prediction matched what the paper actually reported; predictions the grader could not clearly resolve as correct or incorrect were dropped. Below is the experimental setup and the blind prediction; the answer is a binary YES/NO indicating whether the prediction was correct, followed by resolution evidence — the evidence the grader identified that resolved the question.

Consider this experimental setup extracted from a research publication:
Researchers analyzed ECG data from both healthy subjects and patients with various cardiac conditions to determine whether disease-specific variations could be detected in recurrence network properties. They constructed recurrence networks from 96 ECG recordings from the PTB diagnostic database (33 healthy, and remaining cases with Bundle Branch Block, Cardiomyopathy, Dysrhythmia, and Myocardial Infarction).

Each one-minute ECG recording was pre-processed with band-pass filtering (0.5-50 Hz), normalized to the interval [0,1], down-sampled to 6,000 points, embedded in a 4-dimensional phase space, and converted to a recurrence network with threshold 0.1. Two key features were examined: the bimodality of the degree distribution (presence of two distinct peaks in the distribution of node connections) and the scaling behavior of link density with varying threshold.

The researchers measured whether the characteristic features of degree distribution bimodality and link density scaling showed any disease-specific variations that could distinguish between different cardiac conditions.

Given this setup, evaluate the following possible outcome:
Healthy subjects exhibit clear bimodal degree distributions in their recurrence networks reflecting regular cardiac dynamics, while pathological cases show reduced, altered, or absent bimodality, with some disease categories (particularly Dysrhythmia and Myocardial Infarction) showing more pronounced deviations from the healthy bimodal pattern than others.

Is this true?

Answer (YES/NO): NO